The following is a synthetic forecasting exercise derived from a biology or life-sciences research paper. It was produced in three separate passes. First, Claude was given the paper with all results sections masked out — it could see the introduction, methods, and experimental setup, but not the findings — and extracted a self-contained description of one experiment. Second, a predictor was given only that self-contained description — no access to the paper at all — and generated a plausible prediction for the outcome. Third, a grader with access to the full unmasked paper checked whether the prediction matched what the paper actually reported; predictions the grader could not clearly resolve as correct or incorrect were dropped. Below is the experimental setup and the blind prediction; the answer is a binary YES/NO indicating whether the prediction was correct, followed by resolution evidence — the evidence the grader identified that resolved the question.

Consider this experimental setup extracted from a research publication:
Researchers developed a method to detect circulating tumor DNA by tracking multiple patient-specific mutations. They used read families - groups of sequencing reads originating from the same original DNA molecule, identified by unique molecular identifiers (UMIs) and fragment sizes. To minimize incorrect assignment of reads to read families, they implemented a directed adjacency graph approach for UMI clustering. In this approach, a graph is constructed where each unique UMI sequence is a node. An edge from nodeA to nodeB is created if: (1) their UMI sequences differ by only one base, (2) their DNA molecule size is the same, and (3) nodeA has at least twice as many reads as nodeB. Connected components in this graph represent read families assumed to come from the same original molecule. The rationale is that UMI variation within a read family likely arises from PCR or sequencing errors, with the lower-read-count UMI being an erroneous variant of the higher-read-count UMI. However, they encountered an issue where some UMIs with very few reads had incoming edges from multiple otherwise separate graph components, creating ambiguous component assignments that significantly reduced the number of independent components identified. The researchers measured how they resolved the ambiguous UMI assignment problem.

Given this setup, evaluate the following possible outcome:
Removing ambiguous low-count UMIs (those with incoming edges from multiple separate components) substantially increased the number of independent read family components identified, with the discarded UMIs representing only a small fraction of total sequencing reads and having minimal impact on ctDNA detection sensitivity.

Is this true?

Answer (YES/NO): NO